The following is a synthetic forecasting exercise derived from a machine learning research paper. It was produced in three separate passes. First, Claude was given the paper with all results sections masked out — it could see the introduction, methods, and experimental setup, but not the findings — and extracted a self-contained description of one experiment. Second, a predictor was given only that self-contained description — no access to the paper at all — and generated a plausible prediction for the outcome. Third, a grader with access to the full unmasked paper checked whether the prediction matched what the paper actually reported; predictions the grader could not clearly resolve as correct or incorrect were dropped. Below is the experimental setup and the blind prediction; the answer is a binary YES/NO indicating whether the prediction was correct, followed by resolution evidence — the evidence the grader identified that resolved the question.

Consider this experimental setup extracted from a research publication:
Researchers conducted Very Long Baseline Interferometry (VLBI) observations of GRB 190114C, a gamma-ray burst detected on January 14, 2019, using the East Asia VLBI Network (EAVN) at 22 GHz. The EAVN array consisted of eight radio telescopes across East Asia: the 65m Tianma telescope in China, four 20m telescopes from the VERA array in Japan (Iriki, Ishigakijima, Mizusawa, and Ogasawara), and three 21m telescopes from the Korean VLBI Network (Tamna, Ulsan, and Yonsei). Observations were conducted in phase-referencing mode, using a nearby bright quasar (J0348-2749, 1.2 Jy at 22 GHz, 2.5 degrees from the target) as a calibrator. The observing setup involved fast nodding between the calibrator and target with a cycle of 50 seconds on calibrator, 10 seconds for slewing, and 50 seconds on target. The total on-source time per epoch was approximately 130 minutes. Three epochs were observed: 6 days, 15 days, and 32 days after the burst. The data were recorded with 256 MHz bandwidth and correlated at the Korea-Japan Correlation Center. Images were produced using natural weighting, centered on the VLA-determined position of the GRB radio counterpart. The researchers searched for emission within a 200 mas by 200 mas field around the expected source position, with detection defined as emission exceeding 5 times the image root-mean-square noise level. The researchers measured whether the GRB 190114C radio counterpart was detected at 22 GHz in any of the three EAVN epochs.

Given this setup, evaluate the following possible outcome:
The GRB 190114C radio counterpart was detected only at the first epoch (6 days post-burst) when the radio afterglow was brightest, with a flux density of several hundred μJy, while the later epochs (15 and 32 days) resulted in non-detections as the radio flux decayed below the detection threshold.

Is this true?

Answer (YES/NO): NO